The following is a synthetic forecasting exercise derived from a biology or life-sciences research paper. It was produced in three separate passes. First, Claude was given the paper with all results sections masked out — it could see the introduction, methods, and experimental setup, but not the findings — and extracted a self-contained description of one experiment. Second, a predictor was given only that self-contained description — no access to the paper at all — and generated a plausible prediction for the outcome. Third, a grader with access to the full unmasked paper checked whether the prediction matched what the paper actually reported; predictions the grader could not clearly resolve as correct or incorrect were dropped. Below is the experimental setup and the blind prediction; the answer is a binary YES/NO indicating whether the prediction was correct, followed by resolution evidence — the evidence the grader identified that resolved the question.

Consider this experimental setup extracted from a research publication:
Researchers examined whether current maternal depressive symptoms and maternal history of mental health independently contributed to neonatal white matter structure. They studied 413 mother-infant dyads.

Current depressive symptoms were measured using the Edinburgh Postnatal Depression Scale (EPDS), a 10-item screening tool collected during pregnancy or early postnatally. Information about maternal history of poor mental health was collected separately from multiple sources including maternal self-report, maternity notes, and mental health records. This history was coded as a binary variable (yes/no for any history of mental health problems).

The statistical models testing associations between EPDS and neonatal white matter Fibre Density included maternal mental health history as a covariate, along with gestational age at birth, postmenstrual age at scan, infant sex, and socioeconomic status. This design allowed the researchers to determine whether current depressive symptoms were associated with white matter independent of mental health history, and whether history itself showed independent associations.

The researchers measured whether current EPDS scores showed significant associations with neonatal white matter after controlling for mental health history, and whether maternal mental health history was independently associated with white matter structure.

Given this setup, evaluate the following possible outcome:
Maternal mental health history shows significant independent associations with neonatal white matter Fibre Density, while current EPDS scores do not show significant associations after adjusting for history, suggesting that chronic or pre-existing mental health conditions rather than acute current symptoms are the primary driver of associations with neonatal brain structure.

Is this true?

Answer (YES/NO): NO